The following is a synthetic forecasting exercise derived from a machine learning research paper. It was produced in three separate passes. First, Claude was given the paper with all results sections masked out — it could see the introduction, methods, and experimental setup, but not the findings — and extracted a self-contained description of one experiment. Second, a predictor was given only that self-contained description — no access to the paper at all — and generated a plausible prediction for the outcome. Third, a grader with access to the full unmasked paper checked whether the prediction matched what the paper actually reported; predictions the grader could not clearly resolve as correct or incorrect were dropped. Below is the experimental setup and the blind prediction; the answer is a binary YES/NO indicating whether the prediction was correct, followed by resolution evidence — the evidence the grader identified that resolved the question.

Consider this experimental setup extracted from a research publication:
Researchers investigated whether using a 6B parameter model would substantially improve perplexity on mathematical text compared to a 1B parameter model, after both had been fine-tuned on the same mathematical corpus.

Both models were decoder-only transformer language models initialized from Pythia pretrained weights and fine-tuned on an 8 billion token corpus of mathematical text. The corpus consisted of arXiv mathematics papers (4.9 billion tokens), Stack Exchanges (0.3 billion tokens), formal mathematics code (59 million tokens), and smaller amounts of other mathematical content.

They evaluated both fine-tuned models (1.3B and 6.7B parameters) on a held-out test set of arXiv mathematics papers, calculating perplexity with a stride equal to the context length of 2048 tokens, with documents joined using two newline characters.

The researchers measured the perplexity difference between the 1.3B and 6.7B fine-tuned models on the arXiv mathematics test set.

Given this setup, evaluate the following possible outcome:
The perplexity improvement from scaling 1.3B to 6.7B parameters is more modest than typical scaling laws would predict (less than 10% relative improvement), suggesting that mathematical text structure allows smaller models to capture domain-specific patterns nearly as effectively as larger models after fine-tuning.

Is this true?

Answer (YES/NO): YES